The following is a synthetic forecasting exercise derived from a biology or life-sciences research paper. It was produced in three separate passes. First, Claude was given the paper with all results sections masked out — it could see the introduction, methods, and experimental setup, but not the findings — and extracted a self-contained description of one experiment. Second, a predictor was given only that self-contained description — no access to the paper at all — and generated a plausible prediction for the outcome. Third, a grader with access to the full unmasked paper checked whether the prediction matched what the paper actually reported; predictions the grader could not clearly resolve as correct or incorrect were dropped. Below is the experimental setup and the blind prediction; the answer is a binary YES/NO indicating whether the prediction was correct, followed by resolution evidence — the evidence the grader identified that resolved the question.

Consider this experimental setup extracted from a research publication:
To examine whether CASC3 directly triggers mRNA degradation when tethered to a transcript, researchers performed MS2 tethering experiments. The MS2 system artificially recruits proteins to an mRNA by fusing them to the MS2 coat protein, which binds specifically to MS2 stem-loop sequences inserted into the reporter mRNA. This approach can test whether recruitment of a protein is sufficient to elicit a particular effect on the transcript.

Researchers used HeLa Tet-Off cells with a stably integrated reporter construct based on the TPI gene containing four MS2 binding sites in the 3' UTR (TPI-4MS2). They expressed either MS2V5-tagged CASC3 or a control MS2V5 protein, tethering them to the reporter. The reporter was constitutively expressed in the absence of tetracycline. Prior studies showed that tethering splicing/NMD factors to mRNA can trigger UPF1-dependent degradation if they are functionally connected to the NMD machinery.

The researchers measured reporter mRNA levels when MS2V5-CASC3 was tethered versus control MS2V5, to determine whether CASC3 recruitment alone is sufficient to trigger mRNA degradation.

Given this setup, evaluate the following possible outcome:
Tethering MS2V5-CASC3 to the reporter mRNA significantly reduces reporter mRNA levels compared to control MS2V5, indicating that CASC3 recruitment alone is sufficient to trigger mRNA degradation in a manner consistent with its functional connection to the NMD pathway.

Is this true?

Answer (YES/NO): YES